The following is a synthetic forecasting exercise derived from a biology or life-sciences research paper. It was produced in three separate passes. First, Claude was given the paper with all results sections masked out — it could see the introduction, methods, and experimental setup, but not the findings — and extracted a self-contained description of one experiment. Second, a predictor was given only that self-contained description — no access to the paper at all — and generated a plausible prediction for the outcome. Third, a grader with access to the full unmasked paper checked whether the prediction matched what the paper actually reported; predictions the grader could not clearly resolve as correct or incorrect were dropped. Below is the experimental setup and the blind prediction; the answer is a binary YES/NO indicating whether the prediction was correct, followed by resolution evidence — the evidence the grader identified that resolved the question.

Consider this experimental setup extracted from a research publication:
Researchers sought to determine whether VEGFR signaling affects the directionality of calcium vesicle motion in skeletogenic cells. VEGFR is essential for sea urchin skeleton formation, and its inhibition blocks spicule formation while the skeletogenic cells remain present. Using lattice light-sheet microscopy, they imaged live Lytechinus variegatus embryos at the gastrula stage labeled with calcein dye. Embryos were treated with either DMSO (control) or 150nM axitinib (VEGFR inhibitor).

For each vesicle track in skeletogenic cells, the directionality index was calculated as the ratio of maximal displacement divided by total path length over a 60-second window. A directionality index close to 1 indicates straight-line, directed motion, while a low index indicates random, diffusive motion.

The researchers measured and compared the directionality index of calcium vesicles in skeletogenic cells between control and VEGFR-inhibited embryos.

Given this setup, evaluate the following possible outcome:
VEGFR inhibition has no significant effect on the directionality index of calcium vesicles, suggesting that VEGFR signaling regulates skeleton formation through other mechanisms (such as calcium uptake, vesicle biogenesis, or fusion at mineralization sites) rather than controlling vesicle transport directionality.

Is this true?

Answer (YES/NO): YES